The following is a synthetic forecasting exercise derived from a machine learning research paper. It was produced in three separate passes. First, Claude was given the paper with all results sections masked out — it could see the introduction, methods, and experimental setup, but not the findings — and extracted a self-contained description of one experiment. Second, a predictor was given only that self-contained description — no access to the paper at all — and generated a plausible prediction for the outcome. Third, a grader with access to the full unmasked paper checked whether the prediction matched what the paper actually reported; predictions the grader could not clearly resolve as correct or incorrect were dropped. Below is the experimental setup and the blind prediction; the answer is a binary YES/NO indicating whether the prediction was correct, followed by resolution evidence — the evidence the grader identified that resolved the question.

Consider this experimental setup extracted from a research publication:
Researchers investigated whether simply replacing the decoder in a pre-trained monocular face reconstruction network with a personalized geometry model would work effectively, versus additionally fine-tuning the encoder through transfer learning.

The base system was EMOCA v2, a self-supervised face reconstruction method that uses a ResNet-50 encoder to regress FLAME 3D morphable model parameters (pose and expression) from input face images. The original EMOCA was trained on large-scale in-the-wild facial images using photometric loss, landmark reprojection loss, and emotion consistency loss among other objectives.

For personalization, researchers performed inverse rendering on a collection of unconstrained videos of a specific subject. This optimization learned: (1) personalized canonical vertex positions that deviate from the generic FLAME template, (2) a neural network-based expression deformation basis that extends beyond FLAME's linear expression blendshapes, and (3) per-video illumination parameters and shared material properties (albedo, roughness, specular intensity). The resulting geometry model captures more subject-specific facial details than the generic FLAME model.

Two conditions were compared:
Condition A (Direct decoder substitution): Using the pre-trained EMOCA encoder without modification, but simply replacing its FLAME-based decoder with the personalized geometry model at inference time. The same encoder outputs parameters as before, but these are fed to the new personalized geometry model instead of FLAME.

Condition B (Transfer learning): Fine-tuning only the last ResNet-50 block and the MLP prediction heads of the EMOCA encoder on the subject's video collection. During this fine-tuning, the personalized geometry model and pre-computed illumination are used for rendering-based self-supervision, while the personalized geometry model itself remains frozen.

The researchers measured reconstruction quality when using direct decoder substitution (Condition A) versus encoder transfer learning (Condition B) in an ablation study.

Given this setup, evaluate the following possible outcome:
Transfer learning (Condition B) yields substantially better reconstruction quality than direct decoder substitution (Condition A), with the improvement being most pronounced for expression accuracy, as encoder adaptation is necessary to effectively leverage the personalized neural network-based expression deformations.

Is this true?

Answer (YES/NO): NO